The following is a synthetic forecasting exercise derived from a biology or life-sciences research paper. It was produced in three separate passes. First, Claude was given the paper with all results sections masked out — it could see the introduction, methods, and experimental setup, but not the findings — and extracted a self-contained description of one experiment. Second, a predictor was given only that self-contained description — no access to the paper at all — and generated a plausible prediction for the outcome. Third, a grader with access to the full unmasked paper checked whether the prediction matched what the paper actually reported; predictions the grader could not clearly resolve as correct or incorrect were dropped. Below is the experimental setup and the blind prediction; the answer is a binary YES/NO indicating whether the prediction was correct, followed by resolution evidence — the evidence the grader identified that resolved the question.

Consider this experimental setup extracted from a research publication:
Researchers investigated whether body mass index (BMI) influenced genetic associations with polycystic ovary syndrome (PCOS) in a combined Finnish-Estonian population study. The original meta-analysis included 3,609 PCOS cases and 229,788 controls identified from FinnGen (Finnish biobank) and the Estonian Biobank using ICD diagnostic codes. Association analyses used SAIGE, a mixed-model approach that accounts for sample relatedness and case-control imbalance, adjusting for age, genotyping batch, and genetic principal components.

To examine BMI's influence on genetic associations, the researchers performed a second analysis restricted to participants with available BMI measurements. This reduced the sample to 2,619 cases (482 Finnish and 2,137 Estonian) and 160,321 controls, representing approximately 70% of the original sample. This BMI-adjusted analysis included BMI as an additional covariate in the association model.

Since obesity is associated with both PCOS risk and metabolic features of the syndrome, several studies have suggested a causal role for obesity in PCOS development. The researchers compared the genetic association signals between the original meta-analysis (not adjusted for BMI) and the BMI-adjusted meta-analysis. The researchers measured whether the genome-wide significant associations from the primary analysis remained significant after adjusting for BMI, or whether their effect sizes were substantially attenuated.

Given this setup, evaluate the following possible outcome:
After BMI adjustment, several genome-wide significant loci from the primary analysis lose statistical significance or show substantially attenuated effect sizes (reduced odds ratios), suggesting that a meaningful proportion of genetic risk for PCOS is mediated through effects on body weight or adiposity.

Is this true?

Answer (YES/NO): NO